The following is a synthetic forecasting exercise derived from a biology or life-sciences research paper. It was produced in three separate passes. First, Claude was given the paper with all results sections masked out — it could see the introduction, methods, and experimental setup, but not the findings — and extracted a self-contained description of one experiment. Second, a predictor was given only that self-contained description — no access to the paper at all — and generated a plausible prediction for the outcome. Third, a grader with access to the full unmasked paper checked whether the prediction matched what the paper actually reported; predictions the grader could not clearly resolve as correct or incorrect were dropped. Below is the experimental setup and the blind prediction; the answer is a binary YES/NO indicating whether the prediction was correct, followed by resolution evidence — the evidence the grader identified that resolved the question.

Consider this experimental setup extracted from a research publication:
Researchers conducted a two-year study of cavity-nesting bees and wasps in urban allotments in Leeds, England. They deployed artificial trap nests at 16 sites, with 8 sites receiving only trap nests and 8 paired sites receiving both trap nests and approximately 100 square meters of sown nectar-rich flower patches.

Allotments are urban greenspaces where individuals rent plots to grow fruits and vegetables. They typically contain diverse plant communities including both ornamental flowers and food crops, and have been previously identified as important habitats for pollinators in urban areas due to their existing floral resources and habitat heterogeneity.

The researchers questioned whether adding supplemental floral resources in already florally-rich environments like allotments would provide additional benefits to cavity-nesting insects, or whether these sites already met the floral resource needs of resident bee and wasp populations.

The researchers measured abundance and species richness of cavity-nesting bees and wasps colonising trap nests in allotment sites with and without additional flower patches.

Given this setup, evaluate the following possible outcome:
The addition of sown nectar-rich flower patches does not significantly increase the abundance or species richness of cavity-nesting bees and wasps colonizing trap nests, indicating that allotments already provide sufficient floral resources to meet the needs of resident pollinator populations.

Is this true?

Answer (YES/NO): YES